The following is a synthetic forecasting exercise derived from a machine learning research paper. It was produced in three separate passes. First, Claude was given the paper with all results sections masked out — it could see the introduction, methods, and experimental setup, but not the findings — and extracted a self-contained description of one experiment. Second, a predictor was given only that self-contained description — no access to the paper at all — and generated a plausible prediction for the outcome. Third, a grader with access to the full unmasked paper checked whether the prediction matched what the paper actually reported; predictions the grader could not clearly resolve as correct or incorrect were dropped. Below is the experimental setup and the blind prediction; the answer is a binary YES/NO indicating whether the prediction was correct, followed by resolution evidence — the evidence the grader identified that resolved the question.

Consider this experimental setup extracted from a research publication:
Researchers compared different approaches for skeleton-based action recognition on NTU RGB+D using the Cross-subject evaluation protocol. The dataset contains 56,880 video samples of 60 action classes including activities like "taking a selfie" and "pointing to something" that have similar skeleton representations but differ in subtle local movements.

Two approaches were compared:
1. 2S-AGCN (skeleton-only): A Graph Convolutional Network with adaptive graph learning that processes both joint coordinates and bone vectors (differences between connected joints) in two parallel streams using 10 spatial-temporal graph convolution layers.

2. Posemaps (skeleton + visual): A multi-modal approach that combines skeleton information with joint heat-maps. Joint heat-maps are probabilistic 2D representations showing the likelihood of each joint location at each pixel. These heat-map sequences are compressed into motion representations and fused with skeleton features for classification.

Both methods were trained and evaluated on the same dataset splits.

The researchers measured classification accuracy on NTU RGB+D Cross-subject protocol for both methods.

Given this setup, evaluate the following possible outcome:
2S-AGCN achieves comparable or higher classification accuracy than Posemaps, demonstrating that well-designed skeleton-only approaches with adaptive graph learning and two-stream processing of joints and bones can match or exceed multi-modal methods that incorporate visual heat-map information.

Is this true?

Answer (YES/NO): NO